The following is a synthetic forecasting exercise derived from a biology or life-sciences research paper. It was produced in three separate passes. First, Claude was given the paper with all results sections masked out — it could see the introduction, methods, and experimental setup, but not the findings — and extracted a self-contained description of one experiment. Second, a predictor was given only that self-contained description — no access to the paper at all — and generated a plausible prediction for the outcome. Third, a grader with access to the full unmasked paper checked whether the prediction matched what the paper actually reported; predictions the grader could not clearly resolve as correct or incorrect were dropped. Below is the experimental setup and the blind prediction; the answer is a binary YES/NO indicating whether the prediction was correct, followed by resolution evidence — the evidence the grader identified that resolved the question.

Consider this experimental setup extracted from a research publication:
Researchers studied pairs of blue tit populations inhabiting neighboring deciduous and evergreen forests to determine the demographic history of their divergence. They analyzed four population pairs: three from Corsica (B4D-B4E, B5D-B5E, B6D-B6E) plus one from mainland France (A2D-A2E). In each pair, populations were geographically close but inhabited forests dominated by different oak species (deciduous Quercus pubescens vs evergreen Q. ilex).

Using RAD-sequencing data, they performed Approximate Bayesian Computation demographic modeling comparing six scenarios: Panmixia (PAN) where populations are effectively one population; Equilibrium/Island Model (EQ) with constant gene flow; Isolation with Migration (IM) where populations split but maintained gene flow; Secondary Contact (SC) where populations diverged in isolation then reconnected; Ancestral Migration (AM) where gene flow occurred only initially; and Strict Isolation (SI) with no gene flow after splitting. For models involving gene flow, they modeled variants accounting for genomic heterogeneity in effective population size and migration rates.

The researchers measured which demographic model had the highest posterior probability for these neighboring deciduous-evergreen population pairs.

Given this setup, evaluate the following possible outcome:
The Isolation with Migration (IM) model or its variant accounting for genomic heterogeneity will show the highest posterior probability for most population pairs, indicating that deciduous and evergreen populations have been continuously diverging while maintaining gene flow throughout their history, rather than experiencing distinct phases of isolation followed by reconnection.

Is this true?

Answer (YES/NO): NO